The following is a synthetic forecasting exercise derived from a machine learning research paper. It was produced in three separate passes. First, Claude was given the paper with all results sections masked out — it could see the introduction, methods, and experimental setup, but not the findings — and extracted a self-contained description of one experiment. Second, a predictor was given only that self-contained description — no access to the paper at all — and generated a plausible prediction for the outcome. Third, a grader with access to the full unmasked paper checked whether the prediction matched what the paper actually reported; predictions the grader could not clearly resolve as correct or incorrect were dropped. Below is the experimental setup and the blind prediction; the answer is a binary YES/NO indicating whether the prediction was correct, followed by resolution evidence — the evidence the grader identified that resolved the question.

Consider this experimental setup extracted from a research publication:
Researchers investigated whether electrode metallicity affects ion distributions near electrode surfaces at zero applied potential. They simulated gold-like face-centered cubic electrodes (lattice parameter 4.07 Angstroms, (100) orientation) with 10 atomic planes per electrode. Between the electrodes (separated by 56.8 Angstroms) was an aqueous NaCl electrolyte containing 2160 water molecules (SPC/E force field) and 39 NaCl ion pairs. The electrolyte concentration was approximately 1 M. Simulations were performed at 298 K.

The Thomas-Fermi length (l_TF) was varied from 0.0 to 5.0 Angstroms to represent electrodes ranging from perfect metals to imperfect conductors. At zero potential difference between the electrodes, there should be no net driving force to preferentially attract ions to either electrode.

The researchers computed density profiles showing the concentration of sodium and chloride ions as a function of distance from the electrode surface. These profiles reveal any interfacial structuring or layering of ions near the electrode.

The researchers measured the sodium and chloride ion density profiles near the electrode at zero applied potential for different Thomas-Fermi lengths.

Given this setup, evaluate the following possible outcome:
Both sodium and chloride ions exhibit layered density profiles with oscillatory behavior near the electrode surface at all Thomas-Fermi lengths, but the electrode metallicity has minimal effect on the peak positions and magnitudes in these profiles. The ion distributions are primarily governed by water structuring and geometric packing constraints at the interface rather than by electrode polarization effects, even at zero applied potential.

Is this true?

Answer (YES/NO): YES